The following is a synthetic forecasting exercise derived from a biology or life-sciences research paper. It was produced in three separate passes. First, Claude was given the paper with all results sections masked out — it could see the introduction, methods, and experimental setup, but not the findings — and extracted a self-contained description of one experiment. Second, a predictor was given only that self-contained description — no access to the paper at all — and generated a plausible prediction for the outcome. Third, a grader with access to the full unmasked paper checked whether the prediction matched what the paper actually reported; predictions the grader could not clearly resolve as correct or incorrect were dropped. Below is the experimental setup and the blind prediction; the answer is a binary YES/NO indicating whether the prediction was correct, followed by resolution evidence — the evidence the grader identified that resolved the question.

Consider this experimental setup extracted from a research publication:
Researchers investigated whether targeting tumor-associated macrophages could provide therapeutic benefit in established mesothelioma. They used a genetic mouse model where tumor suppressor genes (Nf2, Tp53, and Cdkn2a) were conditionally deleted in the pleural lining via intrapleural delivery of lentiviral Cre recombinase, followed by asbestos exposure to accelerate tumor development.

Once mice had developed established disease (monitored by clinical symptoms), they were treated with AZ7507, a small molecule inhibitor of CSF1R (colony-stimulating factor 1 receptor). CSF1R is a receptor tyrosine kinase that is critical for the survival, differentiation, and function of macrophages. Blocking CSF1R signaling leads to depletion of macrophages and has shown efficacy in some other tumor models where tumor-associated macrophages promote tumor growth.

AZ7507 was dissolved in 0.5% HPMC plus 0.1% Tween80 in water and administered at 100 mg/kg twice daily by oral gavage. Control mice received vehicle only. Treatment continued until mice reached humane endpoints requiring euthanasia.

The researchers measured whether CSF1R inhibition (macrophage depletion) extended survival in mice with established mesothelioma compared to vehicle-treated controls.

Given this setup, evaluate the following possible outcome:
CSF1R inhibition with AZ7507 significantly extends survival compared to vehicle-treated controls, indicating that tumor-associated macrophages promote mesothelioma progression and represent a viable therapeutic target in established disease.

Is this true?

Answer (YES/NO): NO